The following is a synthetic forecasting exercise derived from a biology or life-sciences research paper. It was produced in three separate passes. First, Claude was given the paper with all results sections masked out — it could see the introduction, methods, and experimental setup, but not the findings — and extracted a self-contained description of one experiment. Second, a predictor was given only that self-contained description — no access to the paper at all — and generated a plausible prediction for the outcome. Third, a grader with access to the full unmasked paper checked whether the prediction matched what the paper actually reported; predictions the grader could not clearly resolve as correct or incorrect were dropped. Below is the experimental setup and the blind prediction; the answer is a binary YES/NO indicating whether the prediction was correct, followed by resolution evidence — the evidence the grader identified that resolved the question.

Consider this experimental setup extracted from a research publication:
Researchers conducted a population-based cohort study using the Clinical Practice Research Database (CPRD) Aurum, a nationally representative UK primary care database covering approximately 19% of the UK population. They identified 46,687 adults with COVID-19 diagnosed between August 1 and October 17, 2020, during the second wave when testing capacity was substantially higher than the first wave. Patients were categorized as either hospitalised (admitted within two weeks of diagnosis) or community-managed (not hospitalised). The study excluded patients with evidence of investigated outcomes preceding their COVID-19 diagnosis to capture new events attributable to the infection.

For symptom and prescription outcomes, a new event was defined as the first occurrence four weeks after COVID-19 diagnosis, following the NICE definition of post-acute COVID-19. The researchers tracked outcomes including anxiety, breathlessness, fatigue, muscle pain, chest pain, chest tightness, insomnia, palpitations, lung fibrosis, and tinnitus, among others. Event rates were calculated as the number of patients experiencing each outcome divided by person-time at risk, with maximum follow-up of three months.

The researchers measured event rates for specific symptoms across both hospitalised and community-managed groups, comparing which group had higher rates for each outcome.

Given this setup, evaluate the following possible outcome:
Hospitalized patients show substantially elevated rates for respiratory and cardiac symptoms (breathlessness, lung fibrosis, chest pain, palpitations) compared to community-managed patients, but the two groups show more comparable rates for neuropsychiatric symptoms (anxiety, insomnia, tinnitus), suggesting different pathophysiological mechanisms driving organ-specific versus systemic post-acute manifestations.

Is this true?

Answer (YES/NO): NO